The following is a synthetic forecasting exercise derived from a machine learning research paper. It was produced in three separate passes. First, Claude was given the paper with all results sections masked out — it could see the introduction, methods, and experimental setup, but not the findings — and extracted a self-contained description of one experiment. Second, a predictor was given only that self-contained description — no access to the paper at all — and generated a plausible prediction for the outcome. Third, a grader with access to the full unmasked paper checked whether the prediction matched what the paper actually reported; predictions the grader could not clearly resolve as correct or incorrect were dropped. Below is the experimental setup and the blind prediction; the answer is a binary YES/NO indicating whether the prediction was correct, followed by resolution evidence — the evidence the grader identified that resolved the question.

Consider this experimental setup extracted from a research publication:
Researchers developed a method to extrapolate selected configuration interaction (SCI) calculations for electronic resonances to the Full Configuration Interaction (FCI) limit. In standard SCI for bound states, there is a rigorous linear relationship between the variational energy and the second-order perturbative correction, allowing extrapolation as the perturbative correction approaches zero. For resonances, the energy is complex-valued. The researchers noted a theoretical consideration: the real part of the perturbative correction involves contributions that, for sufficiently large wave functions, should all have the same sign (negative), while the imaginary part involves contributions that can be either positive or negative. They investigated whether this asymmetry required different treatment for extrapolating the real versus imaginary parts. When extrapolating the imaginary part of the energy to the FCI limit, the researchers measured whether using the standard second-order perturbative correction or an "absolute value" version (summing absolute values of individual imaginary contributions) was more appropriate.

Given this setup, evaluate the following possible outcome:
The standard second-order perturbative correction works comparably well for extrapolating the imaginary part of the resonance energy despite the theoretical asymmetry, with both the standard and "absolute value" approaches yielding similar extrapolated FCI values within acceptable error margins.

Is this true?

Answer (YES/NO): YES